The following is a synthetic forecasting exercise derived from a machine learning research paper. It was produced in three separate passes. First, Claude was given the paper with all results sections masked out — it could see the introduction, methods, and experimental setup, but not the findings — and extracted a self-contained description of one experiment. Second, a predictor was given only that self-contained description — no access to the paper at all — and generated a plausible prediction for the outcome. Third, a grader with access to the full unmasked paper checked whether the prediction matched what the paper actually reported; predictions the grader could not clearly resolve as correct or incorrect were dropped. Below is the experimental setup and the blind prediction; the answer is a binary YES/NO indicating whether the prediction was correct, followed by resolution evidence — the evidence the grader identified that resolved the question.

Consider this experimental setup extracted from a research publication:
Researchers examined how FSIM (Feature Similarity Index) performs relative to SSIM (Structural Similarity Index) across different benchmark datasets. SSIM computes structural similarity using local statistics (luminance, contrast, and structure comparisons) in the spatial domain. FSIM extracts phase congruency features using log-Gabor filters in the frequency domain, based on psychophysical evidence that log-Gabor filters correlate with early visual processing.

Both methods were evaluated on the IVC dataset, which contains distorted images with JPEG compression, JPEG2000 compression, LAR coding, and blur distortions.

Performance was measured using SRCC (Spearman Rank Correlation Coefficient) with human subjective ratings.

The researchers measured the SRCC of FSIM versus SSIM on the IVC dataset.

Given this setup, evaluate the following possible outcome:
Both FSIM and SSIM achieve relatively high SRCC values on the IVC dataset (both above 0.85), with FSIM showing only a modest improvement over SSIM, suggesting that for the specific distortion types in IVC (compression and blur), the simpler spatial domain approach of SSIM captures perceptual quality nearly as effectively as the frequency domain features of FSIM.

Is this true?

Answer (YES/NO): YES